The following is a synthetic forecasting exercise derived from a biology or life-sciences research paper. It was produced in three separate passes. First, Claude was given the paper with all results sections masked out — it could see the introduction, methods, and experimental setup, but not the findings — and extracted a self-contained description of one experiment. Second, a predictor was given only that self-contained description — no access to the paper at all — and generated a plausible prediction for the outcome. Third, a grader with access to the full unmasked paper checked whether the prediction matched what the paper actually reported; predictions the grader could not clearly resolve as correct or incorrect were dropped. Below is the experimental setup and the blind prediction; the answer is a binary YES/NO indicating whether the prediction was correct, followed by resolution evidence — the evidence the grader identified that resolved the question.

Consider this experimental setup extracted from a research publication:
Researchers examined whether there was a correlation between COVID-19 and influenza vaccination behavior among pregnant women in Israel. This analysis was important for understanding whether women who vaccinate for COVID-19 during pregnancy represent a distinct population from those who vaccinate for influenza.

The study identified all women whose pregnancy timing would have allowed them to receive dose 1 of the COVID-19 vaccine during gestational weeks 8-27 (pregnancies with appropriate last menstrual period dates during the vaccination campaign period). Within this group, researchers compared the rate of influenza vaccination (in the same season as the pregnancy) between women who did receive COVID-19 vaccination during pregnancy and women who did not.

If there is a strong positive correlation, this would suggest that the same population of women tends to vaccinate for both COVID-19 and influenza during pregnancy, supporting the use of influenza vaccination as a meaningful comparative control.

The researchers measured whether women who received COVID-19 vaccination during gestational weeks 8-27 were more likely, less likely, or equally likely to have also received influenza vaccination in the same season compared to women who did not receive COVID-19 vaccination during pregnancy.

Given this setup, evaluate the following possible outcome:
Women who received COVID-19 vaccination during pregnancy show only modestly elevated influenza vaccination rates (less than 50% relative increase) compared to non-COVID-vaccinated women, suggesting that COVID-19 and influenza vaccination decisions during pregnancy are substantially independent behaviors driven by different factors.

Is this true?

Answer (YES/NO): NO